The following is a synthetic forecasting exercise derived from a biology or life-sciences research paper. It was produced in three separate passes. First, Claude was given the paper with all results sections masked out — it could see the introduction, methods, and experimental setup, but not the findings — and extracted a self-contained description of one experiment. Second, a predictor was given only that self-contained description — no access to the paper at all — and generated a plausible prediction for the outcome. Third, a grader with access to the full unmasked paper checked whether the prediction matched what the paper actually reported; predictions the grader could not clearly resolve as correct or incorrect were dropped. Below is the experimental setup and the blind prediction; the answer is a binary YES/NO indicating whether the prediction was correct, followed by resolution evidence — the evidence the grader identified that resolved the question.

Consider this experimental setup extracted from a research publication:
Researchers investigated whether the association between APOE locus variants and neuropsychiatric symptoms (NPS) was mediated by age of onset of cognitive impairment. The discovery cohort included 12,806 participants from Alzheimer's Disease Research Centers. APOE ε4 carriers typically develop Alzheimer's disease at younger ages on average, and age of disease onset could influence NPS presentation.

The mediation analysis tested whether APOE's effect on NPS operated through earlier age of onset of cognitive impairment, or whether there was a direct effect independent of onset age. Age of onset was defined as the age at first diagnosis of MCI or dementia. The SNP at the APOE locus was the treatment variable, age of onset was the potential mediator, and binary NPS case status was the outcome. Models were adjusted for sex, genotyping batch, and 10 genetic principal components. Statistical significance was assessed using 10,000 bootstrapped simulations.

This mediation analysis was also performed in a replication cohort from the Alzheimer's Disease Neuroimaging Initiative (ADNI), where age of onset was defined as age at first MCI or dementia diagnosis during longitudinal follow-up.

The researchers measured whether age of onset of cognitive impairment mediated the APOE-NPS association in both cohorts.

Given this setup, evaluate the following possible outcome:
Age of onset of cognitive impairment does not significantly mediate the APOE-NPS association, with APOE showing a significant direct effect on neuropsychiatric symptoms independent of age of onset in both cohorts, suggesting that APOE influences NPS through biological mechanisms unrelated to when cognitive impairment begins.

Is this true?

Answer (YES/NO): NO